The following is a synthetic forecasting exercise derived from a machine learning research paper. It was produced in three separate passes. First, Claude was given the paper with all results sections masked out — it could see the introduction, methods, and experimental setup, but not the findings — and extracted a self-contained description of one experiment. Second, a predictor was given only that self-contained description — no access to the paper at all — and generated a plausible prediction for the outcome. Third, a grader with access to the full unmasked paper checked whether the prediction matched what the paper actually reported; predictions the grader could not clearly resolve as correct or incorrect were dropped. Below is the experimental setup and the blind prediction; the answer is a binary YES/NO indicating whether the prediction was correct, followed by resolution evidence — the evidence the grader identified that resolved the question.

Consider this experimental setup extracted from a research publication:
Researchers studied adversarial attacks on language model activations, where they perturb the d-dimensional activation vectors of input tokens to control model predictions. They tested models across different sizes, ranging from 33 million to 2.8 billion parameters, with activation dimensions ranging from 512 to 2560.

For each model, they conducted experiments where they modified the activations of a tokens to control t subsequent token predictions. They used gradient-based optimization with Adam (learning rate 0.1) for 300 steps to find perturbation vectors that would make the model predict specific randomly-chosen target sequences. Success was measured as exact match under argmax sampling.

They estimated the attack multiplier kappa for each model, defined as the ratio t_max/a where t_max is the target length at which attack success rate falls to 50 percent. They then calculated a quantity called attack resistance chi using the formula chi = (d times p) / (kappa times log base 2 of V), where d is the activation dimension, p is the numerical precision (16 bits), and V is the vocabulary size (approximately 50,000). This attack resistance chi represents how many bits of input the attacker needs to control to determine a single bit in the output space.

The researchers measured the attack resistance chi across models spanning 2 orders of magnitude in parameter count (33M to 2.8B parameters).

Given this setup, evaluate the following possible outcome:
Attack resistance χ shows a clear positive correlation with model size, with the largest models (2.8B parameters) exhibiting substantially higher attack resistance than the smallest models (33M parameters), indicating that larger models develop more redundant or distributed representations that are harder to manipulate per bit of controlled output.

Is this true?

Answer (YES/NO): NO